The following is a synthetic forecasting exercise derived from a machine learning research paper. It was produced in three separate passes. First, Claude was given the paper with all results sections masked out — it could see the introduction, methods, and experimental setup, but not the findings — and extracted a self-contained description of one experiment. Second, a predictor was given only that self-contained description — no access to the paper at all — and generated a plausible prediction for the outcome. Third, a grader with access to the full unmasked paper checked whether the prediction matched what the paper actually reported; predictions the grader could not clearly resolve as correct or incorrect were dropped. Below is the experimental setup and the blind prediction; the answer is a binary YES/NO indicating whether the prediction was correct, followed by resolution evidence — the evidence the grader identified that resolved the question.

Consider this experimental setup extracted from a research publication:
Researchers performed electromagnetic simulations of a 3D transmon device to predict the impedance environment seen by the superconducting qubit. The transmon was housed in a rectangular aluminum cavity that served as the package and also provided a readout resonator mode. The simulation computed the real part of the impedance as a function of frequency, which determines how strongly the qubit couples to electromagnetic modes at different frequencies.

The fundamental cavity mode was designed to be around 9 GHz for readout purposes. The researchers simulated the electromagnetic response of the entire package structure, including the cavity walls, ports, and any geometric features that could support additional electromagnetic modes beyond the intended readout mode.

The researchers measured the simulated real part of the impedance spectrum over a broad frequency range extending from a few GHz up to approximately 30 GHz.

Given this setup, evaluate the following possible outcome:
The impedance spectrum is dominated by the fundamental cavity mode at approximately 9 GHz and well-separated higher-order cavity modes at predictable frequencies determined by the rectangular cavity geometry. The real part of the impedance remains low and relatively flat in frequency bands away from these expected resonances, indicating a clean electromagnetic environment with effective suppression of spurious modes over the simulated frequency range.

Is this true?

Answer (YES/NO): NO